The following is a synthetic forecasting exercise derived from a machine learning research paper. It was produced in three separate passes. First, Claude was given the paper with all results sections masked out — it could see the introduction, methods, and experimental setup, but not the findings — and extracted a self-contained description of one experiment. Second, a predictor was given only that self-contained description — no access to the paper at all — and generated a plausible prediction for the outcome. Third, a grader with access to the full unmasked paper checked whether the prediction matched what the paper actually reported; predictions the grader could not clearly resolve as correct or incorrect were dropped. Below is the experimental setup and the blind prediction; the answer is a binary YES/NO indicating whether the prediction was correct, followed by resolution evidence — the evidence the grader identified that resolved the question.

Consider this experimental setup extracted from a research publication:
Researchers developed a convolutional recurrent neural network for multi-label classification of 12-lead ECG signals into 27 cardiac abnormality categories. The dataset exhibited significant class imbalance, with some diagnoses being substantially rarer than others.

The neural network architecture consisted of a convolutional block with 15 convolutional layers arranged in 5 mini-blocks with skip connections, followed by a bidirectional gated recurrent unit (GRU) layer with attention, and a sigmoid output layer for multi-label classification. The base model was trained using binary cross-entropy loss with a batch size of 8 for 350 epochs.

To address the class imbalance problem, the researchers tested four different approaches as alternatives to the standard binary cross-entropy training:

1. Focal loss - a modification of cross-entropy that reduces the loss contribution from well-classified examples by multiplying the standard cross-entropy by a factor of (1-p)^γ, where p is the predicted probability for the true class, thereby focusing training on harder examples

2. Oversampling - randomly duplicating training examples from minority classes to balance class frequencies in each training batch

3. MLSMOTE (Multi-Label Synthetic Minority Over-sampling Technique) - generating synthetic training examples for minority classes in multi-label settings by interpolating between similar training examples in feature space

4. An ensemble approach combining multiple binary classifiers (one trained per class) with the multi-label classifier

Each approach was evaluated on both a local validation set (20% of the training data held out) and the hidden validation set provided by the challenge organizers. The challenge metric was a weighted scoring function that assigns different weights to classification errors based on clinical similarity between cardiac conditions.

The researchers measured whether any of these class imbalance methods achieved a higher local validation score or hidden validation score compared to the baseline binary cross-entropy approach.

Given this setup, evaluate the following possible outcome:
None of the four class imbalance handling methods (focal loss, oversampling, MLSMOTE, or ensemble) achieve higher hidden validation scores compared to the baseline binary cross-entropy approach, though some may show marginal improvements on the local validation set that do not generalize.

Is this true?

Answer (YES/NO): NO